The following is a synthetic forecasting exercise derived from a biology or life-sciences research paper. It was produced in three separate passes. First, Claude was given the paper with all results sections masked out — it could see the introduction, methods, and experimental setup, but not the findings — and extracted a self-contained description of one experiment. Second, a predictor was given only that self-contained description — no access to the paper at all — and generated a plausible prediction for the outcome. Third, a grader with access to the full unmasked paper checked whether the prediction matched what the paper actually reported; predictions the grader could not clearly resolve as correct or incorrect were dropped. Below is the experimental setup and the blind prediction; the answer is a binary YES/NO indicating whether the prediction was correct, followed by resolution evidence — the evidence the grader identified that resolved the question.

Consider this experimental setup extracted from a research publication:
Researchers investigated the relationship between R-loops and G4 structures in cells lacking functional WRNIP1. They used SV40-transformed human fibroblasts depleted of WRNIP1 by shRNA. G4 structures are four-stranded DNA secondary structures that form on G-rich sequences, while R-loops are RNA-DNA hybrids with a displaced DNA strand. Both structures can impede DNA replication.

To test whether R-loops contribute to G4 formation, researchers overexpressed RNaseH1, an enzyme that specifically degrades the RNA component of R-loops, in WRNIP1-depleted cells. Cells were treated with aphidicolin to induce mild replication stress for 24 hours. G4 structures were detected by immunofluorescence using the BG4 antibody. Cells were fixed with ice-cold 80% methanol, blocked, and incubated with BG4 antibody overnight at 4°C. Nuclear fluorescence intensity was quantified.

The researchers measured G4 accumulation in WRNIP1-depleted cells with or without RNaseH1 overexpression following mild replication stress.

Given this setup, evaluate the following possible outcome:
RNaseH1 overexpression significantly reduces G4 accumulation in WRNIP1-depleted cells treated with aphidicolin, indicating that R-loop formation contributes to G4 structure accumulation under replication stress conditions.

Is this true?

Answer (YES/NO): YES